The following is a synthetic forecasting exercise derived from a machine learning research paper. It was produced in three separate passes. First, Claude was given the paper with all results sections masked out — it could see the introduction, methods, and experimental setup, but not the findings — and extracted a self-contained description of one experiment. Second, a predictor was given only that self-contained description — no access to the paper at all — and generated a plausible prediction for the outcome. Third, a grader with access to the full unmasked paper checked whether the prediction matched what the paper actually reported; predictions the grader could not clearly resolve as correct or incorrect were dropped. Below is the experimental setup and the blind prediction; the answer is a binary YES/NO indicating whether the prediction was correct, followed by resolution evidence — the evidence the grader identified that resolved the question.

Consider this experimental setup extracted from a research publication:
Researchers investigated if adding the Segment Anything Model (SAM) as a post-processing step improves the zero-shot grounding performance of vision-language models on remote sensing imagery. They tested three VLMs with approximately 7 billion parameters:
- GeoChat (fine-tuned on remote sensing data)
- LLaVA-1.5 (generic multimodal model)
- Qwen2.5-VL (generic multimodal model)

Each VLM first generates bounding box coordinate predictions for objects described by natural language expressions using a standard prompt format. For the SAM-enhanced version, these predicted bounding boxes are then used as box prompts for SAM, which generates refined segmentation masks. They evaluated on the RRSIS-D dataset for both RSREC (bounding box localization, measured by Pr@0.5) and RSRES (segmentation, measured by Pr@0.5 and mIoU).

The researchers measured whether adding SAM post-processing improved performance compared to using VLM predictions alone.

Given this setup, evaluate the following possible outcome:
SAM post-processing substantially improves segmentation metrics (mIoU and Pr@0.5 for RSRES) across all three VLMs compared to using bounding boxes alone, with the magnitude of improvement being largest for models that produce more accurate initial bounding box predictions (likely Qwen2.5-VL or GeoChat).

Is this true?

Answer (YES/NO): NO